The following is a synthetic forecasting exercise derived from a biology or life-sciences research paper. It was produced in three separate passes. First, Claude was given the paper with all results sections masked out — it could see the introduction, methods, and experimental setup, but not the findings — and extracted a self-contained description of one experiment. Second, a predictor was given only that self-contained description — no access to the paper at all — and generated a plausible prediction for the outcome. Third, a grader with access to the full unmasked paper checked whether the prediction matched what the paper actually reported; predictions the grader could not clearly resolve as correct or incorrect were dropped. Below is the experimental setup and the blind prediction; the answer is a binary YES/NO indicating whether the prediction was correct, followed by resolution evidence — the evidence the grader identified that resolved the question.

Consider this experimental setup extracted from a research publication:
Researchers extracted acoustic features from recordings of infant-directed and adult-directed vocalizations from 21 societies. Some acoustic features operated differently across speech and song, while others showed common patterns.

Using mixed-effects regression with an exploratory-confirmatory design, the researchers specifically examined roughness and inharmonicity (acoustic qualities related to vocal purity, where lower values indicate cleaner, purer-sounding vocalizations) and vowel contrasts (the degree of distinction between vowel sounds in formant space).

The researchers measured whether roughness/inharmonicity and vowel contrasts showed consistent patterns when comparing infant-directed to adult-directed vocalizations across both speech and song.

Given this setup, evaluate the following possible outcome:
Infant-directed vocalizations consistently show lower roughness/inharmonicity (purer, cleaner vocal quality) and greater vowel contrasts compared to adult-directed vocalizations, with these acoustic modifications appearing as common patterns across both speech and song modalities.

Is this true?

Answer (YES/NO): YES